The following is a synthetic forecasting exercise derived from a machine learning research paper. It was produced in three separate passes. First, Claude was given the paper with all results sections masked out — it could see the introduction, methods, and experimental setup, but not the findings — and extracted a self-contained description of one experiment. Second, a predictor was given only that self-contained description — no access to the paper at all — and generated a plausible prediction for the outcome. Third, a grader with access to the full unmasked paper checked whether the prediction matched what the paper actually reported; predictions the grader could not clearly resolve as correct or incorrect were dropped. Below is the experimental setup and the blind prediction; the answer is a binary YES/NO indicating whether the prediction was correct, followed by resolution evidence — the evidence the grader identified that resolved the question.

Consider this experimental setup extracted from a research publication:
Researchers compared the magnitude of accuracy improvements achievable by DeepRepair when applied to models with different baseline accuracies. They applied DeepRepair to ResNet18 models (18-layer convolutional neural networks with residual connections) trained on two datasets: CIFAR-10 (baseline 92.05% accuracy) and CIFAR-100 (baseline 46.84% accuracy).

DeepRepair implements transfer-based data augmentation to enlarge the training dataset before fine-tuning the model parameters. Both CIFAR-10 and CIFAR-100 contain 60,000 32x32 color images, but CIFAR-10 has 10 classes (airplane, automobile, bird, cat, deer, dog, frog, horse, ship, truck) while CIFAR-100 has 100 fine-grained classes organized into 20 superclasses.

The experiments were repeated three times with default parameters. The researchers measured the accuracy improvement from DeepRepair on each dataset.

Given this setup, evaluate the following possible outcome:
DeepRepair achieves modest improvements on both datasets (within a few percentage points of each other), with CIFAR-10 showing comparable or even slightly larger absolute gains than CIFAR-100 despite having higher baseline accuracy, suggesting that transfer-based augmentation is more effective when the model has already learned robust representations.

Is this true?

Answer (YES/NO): NO